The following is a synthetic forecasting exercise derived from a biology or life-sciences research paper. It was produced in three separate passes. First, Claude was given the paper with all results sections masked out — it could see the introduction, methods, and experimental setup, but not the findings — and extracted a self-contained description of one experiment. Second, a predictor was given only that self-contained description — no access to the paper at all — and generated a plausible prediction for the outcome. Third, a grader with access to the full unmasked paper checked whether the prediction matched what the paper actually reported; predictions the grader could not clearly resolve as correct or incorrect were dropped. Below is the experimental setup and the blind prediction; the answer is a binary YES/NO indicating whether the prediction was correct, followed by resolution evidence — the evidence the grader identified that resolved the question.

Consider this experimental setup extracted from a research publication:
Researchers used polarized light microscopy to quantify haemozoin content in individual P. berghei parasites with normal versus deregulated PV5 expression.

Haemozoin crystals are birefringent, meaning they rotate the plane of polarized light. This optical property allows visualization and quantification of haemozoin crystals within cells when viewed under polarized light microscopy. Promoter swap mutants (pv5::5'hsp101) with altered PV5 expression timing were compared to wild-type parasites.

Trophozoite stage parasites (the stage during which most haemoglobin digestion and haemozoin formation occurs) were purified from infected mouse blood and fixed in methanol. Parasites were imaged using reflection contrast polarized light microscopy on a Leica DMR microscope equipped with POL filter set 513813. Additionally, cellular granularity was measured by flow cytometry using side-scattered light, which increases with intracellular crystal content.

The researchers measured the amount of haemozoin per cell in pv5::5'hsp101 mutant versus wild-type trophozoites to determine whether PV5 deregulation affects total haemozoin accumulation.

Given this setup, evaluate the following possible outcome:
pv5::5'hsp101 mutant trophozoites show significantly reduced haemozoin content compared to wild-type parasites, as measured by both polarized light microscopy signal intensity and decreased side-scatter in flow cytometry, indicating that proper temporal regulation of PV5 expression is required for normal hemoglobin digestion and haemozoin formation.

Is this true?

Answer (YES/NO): NO